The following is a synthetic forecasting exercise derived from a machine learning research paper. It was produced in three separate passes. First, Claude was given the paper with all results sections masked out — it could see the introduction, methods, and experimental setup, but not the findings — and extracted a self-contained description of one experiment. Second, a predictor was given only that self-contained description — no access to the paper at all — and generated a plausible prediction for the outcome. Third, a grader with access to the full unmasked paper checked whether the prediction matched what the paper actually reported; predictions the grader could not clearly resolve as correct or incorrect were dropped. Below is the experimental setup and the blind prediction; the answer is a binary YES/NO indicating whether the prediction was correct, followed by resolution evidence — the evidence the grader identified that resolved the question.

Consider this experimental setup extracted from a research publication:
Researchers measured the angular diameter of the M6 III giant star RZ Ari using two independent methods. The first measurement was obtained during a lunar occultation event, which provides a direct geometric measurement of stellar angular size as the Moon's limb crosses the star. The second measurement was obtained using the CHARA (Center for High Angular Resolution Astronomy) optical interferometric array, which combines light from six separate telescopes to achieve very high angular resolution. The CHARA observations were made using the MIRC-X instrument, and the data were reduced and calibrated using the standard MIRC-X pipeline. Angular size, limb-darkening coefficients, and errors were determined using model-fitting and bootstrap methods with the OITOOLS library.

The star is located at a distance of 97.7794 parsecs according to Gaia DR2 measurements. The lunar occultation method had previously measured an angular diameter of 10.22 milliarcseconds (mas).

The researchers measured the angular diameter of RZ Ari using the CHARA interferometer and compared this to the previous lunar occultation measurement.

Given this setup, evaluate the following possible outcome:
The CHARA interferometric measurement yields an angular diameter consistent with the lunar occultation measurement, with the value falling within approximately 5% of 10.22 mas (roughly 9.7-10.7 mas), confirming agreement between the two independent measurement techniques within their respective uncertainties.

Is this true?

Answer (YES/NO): YES